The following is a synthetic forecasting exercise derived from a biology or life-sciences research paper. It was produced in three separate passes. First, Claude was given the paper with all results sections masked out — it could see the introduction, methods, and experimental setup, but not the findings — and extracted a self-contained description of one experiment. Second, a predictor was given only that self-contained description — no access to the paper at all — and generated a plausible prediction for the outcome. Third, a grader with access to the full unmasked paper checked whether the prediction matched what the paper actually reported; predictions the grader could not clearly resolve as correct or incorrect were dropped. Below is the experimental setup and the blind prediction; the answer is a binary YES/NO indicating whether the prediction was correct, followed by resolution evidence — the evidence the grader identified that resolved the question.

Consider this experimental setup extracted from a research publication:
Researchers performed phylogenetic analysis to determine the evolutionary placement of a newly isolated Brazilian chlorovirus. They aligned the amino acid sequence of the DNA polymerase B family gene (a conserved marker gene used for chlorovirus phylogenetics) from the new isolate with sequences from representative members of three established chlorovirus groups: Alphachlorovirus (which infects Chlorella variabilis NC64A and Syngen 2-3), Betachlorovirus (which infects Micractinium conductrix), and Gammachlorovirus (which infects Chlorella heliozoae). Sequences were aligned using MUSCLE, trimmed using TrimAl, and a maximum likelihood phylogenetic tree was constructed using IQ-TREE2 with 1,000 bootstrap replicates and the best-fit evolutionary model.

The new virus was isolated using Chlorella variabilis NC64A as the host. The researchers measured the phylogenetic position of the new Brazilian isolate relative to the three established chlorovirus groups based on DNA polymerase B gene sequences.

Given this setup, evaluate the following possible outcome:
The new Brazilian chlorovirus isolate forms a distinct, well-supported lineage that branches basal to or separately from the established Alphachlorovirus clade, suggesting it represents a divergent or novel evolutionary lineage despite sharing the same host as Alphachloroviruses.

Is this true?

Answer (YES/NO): NO